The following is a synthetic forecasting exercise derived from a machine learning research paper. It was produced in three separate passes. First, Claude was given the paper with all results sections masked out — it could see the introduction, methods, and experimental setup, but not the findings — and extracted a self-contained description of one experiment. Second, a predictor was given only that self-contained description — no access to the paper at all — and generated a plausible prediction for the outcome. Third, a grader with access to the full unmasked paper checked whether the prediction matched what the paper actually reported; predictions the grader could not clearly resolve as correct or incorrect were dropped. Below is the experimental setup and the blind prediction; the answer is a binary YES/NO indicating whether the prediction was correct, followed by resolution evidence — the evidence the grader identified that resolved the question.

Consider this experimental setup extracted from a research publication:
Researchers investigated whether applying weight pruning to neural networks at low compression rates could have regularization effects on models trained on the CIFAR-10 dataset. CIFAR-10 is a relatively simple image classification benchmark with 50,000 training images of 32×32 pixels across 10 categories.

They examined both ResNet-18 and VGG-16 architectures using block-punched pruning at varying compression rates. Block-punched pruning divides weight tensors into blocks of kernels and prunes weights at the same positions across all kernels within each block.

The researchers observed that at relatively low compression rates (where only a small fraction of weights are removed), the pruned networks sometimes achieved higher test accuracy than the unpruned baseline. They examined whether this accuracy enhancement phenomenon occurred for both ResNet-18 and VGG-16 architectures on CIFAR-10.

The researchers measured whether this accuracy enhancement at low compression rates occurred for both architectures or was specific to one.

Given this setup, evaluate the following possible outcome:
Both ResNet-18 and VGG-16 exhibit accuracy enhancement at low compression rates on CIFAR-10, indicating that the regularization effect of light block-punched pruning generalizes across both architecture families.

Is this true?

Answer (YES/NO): YES